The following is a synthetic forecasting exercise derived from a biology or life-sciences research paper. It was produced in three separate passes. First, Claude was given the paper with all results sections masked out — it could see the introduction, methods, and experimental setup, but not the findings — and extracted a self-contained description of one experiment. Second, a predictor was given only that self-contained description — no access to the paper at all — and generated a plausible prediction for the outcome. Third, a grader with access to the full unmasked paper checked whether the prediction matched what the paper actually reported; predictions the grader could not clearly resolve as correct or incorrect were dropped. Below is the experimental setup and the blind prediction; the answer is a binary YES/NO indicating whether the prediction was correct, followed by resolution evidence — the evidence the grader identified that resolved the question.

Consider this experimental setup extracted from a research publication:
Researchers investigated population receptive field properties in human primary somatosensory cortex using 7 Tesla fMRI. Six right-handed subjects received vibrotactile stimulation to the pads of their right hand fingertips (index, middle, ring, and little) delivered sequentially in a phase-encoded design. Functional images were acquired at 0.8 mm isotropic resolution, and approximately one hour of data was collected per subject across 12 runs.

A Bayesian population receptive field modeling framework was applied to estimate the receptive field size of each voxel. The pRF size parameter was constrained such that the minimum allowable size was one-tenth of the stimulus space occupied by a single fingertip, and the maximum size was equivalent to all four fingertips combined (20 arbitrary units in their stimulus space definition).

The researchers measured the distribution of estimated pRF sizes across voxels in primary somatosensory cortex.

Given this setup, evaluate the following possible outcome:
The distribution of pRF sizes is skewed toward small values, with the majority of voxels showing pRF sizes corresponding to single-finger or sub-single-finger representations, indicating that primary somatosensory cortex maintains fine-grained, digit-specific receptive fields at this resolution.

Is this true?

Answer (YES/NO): YES